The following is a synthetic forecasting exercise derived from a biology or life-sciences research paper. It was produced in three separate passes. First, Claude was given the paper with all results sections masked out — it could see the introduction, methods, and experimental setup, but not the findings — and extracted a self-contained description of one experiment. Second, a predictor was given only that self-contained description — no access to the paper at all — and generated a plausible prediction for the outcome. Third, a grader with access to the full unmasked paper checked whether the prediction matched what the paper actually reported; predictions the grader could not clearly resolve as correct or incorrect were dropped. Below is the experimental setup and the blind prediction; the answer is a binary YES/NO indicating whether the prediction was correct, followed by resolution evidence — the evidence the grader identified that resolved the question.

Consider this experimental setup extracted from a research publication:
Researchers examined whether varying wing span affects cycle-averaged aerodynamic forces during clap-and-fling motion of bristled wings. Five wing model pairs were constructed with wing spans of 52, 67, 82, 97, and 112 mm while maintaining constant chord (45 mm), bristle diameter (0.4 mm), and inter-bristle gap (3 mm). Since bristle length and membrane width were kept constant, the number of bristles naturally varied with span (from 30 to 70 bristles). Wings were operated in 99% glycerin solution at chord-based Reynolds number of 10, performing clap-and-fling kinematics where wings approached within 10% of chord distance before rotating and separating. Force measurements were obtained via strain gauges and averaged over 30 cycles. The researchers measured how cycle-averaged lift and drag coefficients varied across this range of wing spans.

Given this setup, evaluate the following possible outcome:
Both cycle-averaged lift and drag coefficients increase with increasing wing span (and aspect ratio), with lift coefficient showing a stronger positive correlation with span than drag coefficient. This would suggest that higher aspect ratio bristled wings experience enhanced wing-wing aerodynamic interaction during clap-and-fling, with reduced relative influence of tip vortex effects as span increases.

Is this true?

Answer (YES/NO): NO